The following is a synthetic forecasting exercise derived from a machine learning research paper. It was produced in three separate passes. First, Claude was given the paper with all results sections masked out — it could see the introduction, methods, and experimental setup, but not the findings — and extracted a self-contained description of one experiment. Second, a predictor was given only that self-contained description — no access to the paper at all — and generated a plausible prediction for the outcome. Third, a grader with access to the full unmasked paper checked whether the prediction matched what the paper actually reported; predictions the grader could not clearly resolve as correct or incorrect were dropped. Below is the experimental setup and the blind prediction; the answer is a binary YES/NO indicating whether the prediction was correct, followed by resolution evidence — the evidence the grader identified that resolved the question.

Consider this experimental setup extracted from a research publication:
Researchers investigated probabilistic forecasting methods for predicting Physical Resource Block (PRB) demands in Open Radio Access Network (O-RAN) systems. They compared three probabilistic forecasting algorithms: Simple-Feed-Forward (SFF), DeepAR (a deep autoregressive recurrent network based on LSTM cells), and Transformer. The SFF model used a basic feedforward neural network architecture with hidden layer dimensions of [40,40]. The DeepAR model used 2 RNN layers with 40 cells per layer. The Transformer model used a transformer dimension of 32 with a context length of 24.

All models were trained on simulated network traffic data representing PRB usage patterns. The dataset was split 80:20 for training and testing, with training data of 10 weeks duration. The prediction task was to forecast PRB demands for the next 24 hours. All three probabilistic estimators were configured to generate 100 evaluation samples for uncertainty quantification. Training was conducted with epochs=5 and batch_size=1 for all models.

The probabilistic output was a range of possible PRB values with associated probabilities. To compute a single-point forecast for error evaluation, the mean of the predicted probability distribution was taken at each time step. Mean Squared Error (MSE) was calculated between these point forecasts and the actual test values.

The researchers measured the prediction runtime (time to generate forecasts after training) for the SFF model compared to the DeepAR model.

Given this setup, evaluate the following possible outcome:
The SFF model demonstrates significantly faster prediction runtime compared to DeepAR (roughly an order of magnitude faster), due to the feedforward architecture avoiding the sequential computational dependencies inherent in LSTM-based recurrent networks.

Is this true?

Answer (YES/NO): NO